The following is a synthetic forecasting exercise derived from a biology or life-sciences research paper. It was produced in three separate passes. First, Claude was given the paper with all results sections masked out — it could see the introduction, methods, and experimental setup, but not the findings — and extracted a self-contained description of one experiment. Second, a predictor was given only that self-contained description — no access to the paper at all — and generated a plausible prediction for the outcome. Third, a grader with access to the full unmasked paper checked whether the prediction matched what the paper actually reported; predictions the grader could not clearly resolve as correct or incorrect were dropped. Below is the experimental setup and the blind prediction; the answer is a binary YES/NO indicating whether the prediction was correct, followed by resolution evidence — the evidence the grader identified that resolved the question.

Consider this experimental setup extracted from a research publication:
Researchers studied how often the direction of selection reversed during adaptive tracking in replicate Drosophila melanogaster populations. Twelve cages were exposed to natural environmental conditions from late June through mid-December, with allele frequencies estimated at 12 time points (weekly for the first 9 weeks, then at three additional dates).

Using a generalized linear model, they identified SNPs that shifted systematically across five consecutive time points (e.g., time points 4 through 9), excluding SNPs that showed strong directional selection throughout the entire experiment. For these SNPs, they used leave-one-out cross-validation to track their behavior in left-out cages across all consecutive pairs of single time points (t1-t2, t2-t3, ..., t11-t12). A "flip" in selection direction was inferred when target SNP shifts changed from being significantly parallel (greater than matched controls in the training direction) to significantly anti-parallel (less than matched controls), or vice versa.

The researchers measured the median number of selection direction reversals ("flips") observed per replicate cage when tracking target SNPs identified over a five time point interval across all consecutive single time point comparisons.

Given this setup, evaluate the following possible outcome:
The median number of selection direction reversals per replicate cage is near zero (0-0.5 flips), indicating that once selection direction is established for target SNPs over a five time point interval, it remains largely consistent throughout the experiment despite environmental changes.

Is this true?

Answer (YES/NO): NO